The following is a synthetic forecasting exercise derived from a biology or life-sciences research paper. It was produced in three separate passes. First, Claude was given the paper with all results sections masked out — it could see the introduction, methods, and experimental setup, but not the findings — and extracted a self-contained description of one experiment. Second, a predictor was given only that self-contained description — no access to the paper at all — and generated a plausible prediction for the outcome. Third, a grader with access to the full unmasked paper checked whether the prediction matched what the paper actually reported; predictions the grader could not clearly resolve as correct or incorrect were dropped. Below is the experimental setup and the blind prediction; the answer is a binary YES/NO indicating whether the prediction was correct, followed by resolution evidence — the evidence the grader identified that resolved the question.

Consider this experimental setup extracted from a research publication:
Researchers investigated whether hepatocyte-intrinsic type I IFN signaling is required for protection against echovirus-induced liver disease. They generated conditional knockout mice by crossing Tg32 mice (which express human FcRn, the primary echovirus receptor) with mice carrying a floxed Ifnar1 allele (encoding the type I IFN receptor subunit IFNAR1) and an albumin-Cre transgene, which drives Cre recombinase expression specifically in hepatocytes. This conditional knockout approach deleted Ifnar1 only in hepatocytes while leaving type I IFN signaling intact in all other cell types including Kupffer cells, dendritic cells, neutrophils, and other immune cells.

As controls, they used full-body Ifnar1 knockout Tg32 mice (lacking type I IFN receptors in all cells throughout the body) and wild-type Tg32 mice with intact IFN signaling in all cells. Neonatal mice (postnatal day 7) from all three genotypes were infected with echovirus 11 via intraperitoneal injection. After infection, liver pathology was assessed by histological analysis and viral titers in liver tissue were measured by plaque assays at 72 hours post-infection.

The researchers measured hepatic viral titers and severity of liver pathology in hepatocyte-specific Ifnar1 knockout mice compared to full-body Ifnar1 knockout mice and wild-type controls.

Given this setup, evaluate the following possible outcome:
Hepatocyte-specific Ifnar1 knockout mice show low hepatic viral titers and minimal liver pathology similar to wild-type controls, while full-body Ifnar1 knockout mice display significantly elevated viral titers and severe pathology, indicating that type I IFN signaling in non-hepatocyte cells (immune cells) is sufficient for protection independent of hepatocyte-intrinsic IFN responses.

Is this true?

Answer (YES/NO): NO